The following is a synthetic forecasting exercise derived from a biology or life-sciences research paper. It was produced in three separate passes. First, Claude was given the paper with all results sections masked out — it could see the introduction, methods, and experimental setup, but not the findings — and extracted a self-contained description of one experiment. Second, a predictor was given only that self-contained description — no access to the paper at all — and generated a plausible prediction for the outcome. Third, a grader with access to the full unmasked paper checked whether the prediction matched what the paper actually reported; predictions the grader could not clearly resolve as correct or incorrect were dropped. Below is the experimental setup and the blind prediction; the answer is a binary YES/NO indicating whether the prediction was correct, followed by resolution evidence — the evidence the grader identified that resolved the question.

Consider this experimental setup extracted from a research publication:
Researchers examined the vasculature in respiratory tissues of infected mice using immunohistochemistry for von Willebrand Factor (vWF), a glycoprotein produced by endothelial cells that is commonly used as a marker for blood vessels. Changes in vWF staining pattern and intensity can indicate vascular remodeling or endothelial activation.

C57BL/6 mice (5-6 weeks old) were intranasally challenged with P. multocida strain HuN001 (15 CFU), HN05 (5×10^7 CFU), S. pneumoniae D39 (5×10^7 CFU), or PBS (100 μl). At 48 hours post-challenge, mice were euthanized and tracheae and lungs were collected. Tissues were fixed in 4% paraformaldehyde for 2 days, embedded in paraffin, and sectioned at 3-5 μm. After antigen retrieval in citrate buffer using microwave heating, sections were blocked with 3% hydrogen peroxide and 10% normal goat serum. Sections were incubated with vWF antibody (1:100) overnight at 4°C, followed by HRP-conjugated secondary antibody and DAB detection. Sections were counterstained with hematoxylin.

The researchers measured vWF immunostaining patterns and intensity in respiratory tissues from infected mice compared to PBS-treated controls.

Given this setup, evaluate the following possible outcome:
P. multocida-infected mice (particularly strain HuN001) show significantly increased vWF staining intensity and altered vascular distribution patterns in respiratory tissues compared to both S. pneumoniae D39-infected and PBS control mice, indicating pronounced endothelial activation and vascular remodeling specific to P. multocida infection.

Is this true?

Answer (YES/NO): NO